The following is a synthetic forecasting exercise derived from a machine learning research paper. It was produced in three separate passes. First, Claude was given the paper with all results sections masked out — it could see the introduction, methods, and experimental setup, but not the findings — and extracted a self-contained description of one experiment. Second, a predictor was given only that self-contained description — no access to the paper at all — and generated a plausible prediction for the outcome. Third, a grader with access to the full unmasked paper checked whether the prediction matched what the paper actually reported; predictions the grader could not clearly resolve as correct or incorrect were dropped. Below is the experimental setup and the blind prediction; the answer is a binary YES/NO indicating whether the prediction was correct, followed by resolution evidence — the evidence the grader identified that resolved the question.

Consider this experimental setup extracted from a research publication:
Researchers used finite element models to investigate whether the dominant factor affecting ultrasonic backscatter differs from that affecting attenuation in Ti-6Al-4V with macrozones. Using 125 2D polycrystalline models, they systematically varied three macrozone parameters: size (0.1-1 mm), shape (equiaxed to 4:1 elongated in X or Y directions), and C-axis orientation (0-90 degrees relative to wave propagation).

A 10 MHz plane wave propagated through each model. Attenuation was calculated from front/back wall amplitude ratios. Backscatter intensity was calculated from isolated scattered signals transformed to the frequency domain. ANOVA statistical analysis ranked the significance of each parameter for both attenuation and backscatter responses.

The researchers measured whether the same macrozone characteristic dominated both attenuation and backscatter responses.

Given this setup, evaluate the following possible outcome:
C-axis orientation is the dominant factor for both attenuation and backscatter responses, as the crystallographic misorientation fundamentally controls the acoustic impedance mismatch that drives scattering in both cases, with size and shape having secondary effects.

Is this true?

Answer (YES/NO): YES